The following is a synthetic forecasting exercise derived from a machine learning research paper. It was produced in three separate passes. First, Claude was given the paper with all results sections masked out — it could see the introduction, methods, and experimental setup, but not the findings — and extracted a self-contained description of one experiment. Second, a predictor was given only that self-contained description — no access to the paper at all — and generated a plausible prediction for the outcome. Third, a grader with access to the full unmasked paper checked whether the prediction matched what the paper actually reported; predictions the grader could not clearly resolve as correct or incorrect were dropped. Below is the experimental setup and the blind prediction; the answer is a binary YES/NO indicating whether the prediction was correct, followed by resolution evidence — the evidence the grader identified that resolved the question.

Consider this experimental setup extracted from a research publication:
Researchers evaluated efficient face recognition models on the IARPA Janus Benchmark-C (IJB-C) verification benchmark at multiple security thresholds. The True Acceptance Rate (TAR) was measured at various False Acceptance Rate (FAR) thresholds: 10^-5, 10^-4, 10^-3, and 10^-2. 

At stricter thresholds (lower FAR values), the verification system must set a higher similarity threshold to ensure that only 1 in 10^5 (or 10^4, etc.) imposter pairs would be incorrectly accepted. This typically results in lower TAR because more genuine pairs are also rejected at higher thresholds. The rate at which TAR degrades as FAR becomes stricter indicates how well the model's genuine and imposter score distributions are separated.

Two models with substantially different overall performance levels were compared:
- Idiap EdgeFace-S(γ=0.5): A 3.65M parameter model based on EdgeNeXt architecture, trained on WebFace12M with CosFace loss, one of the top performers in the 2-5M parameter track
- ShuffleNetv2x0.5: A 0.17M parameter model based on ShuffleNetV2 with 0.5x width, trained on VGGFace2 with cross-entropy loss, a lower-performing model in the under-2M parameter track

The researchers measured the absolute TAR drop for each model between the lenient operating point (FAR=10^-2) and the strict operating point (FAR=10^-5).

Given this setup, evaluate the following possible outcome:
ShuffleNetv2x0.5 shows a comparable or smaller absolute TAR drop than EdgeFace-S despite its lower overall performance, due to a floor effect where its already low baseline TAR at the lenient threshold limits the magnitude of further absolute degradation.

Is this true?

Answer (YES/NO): NO